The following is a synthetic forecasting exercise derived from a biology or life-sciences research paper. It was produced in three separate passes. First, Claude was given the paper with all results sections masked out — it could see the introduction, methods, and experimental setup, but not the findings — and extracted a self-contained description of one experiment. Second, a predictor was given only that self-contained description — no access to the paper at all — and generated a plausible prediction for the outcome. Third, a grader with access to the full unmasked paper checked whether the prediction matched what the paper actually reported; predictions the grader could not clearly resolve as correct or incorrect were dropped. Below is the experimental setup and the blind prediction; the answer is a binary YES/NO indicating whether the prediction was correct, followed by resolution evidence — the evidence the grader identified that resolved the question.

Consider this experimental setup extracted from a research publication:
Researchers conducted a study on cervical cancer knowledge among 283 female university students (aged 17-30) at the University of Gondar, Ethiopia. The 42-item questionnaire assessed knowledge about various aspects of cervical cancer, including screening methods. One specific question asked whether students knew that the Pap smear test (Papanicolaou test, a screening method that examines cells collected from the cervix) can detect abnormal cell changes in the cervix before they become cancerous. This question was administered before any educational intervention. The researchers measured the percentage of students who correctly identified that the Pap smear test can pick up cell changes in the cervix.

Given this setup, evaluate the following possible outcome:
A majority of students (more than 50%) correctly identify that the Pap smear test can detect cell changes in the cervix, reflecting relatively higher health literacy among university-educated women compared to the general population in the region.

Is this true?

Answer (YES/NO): NO